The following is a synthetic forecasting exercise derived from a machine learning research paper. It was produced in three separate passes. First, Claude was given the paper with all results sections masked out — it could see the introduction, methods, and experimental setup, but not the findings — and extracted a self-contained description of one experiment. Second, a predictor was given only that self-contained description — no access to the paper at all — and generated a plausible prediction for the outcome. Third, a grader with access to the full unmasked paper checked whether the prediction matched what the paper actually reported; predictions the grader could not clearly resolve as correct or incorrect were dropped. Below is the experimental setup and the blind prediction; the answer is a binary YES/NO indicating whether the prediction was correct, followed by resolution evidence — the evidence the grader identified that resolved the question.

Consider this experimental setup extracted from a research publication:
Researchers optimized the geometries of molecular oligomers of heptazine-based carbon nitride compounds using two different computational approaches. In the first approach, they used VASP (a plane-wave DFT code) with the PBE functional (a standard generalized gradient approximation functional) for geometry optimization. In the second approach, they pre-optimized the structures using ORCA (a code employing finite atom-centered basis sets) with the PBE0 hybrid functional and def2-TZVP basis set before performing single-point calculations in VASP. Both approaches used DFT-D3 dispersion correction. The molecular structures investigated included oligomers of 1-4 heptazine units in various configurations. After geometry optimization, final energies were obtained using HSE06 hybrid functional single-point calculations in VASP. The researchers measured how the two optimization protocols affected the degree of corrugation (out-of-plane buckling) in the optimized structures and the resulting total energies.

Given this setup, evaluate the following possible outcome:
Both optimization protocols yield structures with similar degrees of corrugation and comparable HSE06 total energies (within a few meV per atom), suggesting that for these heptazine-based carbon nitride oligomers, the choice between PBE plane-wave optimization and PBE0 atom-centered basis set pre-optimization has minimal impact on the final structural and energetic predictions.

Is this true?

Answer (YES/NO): NO